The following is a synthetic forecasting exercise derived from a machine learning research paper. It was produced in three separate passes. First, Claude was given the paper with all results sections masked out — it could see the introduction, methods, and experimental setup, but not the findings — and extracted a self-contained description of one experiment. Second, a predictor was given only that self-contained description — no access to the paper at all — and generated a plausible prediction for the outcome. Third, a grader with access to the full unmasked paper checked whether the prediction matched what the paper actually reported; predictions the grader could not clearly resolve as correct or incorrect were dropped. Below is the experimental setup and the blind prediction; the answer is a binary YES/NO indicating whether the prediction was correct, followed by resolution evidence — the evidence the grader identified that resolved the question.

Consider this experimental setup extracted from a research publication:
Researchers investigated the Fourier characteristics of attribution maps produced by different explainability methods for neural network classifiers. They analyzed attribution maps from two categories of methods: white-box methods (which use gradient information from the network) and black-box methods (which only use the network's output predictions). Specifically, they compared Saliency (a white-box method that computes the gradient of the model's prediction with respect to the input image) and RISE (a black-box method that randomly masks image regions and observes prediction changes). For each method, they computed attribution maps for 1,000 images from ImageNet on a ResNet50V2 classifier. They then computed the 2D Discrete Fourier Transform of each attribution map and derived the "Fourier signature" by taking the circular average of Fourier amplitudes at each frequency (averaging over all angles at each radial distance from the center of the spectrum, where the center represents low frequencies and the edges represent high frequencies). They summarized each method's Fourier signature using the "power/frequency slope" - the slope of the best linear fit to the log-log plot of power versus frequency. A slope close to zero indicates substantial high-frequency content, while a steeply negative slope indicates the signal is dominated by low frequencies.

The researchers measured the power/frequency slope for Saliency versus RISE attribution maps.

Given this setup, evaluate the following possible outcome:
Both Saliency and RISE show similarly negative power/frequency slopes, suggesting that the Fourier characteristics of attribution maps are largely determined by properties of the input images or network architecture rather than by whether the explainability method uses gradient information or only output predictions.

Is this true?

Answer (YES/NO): NO